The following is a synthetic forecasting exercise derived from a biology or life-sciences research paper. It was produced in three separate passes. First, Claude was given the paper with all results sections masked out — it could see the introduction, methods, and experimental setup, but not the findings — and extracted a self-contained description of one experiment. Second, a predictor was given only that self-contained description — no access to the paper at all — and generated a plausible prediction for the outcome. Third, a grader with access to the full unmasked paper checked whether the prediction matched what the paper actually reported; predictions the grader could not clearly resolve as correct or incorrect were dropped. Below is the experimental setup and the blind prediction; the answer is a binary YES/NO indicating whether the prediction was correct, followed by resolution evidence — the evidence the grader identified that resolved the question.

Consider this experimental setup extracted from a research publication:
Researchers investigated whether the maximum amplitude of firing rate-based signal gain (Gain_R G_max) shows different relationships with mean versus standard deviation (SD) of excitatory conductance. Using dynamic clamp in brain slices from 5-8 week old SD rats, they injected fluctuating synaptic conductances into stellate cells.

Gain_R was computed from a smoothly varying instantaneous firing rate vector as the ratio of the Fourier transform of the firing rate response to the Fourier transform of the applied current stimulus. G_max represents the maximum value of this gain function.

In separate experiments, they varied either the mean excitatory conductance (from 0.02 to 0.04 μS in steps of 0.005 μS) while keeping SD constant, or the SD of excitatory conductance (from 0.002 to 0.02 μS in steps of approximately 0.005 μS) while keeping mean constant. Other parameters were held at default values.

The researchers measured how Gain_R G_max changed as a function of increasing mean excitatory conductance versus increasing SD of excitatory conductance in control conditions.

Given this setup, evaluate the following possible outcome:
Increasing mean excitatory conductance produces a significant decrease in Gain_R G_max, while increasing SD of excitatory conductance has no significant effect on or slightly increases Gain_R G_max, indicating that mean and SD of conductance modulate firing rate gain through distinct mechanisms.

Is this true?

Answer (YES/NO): NO